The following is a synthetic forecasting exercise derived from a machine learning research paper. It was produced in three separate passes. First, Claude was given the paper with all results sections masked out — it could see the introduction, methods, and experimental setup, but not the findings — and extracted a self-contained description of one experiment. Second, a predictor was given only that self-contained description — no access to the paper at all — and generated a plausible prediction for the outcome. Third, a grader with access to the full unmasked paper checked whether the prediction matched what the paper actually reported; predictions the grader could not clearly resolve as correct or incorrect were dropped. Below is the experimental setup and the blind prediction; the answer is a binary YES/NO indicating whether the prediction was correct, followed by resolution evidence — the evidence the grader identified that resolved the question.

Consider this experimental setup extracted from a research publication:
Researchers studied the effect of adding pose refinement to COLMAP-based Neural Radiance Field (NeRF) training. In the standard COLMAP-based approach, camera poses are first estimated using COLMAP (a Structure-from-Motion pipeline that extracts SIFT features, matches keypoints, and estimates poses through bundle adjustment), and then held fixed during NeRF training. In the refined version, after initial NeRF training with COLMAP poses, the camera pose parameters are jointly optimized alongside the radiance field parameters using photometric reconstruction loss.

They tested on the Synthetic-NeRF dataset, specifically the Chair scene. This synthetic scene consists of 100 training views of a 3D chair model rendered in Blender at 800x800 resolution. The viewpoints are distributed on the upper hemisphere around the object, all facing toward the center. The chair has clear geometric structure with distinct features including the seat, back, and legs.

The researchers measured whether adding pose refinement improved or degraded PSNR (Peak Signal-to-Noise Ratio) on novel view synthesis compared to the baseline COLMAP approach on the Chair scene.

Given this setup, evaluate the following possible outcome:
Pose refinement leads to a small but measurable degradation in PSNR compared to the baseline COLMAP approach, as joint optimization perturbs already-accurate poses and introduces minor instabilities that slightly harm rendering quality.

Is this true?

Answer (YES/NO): YES